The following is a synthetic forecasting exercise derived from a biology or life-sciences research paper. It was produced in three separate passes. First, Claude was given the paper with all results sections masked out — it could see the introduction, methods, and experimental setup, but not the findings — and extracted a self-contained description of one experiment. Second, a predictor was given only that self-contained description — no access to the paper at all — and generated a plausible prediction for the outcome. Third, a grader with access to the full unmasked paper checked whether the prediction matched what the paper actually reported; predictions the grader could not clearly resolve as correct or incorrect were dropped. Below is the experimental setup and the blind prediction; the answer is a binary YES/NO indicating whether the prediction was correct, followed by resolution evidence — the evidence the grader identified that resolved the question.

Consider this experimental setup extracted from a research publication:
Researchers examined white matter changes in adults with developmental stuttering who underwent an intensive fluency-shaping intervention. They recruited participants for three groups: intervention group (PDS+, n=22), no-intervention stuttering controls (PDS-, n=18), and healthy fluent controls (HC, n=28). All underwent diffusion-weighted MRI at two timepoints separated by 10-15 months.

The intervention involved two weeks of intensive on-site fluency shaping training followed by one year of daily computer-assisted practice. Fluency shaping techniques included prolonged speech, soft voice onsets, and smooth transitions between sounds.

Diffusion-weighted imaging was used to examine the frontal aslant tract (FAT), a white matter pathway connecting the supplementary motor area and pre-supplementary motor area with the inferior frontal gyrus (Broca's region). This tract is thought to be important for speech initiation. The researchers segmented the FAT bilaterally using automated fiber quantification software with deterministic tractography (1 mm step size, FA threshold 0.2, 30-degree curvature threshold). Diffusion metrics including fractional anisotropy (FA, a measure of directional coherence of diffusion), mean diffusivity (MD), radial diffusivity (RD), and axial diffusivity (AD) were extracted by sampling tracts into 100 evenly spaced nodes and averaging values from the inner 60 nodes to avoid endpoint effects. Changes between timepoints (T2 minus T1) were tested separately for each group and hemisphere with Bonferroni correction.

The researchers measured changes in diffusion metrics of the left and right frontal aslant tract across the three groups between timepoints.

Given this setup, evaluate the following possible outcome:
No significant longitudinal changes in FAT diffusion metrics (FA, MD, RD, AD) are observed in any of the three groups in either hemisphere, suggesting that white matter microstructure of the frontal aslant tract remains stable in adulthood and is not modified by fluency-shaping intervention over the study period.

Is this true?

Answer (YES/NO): YES